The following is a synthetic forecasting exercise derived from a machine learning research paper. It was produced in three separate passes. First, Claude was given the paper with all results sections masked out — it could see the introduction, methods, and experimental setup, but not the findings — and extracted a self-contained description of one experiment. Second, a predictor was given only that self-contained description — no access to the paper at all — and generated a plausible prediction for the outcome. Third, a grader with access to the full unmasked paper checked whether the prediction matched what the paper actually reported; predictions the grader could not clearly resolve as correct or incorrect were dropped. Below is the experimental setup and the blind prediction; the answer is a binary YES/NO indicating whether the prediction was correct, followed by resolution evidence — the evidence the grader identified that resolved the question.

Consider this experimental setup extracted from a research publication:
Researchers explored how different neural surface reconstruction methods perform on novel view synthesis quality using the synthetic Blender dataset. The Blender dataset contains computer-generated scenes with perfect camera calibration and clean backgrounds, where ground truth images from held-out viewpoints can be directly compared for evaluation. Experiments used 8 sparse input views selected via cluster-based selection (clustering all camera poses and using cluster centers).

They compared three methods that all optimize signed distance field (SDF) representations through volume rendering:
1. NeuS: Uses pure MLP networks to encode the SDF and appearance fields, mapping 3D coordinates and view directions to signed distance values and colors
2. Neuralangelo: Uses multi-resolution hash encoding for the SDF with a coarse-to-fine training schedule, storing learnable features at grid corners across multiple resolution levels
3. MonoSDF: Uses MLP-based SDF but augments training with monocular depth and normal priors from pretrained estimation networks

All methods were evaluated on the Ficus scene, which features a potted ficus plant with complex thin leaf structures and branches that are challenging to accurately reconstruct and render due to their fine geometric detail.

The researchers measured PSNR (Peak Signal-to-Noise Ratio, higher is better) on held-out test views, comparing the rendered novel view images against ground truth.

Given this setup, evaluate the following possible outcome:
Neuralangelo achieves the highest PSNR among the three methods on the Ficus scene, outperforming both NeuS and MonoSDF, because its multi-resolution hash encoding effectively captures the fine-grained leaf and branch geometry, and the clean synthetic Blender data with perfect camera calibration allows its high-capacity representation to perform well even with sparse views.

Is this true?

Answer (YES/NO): NO